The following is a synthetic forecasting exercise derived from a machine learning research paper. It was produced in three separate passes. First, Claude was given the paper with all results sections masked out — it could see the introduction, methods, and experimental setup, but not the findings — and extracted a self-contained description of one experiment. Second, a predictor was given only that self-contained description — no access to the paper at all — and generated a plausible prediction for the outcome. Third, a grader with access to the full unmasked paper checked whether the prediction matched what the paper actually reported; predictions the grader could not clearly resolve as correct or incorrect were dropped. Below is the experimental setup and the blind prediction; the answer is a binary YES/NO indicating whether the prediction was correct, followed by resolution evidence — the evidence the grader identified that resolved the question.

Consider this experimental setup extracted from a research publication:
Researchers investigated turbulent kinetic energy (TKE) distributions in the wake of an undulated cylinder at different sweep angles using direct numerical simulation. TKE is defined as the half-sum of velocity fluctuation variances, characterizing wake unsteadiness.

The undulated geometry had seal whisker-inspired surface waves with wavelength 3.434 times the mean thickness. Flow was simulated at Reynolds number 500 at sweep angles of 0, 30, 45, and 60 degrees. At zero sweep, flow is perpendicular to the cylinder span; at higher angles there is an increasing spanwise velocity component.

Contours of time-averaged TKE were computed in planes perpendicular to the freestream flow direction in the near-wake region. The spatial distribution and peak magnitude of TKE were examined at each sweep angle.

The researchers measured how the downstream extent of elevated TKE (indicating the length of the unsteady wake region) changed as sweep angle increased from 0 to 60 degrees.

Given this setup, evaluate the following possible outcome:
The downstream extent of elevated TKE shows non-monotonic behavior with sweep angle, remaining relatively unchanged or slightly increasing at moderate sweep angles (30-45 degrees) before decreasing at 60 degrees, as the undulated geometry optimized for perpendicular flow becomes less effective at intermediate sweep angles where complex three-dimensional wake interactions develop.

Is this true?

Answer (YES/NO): NO